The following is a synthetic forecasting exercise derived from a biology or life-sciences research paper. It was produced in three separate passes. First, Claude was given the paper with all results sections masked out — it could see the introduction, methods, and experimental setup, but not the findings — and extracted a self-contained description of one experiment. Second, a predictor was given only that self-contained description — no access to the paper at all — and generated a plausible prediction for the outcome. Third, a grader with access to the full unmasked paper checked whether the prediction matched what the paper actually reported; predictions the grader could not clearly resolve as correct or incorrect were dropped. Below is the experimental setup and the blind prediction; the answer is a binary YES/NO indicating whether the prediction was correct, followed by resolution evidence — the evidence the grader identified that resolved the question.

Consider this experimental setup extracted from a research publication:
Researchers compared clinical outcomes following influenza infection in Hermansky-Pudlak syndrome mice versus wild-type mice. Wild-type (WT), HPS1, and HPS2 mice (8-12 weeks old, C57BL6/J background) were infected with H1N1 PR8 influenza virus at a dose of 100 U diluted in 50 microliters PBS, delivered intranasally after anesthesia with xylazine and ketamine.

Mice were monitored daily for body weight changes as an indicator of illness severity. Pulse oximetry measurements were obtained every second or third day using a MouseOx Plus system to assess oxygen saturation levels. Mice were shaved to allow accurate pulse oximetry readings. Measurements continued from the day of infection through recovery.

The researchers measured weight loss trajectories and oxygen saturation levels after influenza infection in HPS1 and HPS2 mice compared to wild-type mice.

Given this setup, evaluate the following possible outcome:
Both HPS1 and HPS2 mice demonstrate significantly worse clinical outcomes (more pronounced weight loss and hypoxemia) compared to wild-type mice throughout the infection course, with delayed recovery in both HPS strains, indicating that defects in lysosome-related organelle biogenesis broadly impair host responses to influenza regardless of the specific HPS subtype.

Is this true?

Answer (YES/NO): NO